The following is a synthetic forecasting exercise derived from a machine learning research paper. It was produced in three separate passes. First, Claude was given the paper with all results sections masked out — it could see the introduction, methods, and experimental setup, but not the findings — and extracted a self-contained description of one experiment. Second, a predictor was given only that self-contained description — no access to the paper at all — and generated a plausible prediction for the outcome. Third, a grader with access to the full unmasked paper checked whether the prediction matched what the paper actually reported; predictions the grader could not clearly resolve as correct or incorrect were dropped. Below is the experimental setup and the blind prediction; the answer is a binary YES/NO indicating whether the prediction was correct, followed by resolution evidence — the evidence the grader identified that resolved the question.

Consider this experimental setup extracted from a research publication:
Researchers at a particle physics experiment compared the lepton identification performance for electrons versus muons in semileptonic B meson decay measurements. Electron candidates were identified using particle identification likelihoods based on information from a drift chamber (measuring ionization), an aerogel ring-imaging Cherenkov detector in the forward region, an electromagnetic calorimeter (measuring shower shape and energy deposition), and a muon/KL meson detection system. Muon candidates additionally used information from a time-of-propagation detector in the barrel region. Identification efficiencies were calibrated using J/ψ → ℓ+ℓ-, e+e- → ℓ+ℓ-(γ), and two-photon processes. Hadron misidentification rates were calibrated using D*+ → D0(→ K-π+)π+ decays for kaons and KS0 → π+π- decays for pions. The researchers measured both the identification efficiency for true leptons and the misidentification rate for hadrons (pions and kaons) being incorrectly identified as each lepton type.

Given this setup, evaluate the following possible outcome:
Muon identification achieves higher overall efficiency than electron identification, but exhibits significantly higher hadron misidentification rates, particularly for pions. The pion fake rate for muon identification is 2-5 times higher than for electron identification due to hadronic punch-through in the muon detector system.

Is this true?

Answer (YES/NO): NO